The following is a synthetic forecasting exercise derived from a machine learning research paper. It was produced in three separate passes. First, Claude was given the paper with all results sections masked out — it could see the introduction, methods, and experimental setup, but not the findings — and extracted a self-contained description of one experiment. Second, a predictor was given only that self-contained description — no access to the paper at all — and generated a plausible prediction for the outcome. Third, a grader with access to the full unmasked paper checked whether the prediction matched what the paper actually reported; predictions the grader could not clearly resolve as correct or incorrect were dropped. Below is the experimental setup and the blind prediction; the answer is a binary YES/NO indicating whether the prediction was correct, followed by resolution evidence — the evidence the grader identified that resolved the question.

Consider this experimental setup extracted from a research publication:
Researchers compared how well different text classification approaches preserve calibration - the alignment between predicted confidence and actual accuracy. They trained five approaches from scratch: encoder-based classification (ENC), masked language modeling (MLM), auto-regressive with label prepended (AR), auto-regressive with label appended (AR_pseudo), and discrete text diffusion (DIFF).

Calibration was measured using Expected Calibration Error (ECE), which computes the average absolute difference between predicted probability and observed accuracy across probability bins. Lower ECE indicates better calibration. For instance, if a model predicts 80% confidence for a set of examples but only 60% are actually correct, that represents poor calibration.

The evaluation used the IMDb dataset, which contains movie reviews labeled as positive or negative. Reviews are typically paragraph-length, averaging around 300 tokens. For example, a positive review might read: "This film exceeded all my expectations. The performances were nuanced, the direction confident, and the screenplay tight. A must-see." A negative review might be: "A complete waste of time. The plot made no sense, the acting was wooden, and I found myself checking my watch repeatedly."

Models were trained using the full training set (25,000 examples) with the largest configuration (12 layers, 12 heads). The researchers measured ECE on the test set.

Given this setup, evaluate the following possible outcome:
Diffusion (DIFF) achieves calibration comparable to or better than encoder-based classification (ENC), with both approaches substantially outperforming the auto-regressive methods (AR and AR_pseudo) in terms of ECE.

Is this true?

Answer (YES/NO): NO